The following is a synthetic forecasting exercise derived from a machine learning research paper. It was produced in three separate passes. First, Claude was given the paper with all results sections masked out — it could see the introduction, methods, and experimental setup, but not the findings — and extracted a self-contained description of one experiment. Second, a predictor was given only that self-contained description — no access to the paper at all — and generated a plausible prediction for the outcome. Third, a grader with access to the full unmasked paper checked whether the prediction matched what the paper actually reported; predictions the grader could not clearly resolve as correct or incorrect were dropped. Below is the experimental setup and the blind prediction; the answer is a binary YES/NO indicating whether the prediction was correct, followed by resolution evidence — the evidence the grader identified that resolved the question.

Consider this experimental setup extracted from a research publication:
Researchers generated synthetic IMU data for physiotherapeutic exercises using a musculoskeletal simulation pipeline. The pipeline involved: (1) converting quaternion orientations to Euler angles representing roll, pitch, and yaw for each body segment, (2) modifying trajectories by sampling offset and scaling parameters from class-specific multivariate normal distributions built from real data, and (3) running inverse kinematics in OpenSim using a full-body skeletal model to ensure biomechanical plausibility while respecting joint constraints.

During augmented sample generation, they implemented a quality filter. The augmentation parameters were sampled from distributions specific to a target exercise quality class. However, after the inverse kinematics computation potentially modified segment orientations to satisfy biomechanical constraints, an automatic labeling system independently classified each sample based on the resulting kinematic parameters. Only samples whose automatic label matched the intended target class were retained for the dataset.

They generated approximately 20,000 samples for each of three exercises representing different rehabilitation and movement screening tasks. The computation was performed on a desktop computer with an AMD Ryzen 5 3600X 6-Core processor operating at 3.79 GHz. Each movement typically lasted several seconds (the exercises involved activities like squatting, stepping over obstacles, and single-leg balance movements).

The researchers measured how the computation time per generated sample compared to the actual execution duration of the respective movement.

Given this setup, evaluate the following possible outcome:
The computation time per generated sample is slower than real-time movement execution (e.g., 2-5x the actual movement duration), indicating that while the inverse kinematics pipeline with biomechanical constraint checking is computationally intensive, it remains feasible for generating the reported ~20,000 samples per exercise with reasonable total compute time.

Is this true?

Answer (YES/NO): NO